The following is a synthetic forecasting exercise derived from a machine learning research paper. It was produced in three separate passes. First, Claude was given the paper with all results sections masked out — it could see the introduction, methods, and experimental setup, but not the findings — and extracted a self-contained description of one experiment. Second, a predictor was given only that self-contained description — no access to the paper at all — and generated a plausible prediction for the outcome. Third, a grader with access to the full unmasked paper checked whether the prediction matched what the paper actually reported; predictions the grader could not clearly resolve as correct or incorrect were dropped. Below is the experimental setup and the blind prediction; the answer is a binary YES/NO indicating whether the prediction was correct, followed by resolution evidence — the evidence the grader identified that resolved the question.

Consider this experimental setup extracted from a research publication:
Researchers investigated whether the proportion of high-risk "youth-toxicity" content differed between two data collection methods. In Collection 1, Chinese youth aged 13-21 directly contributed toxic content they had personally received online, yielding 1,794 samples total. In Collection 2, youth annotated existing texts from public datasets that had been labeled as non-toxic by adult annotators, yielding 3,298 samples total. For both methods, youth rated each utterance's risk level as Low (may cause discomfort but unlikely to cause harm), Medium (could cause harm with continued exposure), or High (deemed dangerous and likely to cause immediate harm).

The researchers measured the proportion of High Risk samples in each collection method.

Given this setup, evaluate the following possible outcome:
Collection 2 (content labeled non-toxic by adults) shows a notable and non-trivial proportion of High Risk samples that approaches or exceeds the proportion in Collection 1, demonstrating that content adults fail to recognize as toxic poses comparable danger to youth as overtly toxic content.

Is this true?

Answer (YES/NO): YES